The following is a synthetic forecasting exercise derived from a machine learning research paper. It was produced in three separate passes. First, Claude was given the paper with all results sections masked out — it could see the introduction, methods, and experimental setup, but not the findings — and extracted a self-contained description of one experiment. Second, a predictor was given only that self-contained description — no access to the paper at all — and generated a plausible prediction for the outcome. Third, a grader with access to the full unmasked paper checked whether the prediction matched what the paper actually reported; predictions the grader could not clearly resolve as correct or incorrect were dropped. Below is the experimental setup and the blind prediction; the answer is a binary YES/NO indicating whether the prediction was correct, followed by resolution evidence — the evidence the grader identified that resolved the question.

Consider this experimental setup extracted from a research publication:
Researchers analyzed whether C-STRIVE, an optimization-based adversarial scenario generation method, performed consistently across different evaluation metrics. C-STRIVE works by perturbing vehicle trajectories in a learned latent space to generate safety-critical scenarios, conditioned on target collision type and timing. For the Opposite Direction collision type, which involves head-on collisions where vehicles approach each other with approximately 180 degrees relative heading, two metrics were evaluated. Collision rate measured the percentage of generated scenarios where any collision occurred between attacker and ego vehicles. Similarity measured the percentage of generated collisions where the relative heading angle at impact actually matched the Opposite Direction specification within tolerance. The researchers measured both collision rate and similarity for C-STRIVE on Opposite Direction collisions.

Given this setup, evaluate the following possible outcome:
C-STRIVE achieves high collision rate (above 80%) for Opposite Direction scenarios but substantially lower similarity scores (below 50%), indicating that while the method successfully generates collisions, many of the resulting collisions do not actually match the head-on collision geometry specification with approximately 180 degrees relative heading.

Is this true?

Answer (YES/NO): NO